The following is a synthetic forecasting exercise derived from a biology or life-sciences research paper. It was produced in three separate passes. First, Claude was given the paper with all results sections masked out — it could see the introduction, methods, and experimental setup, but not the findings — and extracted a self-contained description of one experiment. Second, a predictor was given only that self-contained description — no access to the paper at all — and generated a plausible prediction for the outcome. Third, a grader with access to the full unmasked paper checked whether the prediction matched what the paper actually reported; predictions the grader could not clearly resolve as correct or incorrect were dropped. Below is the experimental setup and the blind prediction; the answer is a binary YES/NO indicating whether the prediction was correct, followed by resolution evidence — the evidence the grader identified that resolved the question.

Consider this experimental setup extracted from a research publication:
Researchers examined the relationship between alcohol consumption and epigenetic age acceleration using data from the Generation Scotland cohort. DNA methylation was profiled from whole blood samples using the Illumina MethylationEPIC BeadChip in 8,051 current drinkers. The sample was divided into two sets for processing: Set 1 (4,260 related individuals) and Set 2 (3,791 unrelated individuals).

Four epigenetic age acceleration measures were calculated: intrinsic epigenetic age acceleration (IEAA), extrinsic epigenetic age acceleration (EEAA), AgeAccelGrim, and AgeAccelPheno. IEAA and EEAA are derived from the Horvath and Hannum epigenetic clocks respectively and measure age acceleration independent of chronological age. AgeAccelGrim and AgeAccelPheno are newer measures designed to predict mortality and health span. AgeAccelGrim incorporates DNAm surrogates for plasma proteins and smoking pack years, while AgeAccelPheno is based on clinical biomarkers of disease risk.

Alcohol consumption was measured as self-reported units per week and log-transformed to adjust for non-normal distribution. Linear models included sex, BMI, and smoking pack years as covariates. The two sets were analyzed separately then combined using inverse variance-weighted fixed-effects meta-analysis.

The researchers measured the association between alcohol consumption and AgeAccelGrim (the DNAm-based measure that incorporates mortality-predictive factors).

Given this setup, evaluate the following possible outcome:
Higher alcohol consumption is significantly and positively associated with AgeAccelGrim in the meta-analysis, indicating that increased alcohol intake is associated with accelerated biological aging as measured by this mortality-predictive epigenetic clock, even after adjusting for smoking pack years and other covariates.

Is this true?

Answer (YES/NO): YES